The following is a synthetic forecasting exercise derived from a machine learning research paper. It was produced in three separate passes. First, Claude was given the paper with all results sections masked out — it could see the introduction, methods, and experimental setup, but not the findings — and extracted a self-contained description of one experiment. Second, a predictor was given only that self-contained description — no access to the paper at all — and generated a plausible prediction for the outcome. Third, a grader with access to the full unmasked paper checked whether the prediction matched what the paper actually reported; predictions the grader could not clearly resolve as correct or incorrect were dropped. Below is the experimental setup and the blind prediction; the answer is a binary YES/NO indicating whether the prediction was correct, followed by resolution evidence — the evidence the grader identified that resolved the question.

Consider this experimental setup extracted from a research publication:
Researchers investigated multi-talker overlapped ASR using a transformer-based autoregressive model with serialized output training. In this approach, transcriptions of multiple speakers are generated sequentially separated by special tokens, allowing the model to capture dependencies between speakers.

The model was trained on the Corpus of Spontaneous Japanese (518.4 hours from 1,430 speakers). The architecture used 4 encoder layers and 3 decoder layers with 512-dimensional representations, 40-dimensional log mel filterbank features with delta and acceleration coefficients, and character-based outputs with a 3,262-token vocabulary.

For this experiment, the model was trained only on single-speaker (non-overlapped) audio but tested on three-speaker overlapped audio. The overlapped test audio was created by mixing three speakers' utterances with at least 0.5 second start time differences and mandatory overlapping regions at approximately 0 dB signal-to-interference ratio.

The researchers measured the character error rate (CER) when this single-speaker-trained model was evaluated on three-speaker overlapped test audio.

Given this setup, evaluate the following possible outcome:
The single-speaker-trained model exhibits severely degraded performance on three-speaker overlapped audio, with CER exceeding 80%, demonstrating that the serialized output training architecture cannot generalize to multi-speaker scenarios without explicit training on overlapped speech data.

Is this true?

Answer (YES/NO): NO